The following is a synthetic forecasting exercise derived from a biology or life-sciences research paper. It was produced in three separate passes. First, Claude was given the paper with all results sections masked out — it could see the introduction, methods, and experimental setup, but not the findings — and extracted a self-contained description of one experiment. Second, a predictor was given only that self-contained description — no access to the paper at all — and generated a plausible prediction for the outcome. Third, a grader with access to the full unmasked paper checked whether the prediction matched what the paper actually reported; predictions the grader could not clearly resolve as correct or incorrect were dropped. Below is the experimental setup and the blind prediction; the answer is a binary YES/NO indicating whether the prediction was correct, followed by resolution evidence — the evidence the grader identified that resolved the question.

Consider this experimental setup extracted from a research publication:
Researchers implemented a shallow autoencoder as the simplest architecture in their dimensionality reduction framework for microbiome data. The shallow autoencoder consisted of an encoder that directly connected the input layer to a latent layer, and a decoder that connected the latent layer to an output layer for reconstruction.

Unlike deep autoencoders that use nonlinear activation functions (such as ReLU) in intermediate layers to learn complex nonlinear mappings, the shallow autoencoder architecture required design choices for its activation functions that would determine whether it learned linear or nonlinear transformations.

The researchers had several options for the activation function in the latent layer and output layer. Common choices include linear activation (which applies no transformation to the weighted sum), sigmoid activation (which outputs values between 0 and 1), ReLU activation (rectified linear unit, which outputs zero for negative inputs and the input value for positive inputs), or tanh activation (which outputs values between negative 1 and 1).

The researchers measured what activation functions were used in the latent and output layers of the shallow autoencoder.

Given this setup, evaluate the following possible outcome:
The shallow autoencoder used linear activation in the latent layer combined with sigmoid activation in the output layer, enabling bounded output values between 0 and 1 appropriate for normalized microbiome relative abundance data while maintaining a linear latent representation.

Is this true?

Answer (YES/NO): NO